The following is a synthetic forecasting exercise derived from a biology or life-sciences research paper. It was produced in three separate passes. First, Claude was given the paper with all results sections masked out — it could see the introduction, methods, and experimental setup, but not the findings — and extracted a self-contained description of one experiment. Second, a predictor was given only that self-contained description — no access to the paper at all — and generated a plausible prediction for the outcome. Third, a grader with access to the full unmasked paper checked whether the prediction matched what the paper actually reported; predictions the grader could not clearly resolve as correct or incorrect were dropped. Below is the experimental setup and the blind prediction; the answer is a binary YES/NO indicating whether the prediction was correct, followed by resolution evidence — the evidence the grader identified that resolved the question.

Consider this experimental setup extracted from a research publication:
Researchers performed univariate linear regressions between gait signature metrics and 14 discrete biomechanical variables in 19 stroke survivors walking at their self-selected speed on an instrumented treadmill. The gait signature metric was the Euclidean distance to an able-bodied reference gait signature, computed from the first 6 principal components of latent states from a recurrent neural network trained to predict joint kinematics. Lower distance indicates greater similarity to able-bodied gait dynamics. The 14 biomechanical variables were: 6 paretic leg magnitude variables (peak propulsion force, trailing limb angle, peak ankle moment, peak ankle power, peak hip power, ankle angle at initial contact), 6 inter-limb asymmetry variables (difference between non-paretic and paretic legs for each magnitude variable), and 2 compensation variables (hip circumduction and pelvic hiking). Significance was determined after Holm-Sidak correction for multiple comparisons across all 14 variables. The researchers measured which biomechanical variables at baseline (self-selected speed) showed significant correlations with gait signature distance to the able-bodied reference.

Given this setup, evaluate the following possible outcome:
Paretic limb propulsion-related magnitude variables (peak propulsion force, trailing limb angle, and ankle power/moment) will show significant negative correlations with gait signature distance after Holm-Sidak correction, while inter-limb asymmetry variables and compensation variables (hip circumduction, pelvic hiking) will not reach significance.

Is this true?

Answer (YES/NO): NO